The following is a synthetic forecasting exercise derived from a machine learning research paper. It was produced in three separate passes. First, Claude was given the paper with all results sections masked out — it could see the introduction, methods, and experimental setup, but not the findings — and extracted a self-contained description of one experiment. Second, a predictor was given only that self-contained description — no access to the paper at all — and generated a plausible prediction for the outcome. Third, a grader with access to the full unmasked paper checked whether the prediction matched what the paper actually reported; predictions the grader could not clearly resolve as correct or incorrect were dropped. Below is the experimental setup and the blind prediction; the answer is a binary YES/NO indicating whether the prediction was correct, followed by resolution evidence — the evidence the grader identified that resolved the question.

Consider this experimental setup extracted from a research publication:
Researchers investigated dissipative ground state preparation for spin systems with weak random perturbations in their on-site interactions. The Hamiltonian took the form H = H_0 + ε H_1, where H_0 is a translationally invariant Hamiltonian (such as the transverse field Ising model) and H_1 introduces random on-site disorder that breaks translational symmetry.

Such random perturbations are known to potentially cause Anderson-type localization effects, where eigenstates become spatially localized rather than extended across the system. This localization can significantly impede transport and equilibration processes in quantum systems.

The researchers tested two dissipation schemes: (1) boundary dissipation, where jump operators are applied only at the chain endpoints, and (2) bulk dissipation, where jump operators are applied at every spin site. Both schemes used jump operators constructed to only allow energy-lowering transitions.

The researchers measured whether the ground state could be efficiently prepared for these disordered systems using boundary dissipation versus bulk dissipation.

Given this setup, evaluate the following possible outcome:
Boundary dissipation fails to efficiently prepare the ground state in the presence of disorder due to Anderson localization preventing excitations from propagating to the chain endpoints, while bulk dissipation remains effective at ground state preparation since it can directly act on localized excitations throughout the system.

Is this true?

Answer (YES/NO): YES